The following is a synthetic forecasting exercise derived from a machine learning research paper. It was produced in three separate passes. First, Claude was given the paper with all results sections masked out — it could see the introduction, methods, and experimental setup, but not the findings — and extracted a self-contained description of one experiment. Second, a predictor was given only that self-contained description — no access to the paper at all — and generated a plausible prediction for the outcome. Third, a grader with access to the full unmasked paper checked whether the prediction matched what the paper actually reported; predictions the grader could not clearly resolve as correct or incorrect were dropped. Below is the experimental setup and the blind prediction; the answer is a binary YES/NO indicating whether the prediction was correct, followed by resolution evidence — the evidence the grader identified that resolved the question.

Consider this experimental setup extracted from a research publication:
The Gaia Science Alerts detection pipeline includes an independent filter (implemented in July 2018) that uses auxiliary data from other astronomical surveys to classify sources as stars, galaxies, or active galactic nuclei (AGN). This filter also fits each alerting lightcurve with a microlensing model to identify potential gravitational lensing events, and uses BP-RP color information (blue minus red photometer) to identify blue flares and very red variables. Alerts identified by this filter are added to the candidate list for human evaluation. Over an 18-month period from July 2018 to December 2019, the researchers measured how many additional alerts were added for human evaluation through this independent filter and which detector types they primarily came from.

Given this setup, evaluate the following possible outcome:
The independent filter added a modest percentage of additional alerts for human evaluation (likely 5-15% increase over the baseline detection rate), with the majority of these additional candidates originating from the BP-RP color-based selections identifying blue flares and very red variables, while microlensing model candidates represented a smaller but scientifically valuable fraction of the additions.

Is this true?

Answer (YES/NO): NO